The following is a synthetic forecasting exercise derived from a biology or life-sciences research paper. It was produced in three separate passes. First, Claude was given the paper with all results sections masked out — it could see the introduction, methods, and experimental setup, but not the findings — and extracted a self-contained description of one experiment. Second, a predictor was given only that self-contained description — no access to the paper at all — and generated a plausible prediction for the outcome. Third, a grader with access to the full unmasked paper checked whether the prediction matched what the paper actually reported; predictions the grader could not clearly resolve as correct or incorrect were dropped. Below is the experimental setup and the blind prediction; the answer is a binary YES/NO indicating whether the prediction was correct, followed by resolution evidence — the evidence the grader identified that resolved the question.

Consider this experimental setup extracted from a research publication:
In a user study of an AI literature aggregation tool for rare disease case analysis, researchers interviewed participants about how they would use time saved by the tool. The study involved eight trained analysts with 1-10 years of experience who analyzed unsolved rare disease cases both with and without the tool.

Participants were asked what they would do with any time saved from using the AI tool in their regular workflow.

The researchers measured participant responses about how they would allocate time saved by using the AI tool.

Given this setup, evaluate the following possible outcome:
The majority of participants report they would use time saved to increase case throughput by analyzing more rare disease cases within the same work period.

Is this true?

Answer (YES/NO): NO